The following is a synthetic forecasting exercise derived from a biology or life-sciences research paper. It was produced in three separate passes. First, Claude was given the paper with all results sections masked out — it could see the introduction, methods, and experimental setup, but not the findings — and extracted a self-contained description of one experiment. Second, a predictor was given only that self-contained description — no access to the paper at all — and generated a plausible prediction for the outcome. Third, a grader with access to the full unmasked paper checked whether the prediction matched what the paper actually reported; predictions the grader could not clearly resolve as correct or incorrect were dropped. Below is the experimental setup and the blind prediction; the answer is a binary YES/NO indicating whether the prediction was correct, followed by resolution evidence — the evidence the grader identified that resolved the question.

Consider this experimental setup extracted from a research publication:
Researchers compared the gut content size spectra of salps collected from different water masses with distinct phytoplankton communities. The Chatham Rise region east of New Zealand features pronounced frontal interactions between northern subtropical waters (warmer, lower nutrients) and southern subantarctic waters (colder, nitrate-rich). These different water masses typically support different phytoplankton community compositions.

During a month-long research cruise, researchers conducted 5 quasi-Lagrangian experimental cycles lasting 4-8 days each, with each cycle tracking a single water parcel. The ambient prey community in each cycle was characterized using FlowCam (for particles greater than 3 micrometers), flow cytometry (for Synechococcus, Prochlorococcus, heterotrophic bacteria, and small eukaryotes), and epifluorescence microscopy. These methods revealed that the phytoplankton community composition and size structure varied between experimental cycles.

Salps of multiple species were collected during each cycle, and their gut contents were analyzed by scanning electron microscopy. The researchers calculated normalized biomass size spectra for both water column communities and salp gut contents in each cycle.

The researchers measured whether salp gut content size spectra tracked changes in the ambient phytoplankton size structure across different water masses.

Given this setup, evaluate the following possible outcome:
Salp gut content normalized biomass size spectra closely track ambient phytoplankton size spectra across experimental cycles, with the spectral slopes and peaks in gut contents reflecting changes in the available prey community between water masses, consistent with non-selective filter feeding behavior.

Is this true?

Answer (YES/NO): NO